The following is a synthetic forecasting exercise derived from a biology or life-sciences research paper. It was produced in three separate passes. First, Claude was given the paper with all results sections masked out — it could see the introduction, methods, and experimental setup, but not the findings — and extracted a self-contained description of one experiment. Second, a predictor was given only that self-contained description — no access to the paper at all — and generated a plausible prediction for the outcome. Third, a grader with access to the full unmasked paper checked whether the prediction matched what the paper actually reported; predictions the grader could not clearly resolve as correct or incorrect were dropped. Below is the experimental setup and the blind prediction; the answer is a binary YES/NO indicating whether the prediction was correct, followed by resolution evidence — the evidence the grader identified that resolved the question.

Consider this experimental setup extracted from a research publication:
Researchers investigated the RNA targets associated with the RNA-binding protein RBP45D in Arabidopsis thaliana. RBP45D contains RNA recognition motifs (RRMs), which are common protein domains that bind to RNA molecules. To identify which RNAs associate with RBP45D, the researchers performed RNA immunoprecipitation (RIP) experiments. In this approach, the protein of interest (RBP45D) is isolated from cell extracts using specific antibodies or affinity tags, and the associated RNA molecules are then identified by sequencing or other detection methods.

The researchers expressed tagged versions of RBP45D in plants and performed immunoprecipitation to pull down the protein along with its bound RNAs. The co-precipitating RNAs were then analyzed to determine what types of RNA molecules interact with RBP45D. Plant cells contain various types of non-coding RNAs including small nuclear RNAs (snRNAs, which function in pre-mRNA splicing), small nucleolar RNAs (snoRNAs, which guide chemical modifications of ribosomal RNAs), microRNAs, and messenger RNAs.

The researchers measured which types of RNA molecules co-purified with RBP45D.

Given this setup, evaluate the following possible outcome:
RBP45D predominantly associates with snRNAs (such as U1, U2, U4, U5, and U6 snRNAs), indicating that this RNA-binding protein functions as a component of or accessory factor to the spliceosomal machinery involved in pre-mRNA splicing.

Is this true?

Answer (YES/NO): NO